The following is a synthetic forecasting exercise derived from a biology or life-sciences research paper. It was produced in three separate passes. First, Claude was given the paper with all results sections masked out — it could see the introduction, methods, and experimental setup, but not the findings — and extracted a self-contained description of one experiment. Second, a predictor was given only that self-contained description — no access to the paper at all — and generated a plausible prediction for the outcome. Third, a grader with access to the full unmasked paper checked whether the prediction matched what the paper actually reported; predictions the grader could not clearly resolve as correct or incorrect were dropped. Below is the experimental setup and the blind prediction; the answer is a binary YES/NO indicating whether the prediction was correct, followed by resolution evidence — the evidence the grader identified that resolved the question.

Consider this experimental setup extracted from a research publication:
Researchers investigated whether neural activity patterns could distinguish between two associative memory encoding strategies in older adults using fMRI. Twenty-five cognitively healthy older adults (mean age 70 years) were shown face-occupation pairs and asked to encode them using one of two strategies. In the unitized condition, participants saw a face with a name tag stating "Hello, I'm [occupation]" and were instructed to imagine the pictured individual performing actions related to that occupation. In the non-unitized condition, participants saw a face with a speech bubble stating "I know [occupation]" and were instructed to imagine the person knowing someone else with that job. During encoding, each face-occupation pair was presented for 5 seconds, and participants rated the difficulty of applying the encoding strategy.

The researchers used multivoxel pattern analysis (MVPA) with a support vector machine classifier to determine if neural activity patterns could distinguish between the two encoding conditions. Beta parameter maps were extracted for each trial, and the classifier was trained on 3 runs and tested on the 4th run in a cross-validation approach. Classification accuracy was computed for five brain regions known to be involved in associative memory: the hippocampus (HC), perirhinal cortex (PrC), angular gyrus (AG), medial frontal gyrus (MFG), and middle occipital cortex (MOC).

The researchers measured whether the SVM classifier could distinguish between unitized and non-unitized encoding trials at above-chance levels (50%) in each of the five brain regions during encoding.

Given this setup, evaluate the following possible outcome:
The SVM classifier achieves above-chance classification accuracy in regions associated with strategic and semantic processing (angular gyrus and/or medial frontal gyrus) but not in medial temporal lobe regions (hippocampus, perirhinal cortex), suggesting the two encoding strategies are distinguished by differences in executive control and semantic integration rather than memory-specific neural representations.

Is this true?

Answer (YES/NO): YES